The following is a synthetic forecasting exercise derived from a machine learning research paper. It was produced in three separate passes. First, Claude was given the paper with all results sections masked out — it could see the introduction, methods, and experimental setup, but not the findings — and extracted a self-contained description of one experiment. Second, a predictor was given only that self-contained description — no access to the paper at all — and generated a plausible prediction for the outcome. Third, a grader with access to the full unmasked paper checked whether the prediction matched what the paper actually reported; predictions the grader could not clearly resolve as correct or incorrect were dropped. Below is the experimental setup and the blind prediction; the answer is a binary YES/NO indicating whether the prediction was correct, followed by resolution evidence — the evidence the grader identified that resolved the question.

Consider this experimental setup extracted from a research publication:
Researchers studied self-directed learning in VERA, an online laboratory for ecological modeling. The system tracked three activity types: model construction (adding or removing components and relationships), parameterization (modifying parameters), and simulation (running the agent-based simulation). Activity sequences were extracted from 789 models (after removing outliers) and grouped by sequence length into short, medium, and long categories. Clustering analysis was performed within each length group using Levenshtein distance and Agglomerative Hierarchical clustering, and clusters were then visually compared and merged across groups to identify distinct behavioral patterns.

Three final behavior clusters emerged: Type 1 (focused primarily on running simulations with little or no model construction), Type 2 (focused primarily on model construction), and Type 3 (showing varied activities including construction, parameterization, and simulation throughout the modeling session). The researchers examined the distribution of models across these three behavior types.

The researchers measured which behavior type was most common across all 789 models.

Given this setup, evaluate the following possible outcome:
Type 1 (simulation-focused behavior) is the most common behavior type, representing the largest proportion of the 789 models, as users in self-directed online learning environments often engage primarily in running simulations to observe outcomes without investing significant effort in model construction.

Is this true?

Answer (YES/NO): YES